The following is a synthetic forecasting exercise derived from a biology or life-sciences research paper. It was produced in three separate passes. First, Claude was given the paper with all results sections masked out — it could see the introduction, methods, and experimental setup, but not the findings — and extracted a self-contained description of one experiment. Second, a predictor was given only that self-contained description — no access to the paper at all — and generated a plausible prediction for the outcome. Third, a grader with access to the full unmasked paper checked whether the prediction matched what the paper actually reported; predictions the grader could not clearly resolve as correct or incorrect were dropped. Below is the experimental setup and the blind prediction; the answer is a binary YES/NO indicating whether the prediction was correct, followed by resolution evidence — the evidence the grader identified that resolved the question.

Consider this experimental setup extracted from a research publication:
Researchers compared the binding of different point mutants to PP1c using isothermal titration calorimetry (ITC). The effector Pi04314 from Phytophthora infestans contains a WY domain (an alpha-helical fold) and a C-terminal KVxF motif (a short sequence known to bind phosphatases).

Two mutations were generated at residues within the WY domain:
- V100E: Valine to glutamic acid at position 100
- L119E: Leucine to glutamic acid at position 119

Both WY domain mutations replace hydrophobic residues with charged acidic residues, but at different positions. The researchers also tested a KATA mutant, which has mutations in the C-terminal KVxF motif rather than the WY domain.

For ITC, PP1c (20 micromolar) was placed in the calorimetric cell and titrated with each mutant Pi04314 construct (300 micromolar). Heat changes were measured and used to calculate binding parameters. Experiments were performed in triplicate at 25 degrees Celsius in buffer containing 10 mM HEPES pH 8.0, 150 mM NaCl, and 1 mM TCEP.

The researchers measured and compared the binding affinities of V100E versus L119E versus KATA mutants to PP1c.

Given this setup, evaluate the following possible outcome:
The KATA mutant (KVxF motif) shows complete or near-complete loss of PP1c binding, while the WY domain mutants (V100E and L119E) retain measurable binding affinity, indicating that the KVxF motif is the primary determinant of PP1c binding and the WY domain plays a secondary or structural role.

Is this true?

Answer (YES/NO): NO